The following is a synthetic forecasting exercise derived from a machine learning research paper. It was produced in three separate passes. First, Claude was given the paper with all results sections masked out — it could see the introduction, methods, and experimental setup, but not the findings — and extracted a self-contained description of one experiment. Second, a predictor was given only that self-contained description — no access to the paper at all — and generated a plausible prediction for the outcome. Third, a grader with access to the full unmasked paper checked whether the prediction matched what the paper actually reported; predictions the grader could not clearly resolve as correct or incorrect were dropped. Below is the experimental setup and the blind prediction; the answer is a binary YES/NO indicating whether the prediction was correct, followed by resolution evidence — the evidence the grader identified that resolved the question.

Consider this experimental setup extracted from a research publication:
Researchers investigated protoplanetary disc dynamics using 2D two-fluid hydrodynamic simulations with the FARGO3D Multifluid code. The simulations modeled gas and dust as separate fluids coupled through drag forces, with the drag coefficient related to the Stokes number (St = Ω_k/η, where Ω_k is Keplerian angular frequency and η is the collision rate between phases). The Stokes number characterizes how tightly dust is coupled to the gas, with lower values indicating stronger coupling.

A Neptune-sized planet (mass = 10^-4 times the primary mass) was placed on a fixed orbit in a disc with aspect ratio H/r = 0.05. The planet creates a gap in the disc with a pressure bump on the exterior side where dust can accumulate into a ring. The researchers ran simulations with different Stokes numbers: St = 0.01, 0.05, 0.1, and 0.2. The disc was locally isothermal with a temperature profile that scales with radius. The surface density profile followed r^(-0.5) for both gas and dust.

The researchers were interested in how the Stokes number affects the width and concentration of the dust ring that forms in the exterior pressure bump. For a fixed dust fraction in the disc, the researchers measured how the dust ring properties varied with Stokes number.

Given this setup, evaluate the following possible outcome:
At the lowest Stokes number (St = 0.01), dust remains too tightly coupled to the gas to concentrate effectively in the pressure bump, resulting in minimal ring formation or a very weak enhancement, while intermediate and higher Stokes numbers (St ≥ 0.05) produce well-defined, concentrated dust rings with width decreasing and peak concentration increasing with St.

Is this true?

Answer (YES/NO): NO